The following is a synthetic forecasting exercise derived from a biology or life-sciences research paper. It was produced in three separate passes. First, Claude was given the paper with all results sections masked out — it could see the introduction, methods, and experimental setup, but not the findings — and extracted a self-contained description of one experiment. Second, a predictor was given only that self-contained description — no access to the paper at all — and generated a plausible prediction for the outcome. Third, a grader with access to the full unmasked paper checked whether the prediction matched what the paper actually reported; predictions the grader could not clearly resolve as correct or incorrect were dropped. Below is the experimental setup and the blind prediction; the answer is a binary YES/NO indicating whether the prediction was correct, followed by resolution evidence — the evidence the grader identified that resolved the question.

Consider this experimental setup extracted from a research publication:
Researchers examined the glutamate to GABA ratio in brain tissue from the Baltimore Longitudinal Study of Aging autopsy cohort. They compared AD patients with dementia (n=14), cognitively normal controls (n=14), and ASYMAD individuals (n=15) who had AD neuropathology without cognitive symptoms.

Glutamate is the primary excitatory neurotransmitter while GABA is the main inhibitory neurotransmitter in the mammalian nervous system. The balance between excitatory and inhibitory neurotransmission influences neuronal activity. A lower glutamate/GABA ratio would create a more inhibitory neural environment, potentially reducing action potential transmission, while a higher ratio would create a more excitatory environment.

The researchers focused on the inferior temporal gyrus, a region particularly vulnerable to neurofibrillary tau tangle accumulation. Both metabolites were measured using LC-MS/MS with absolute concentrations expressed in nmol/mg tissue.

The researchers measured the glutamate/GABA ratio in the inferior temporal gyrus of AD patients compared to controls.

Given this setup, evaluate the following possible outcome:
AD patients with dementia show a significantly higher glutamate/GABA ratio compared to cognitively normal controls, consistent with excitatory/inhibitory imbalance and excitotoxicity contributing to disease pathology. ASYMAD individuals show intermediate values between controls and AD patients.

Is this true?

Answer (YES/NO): NO